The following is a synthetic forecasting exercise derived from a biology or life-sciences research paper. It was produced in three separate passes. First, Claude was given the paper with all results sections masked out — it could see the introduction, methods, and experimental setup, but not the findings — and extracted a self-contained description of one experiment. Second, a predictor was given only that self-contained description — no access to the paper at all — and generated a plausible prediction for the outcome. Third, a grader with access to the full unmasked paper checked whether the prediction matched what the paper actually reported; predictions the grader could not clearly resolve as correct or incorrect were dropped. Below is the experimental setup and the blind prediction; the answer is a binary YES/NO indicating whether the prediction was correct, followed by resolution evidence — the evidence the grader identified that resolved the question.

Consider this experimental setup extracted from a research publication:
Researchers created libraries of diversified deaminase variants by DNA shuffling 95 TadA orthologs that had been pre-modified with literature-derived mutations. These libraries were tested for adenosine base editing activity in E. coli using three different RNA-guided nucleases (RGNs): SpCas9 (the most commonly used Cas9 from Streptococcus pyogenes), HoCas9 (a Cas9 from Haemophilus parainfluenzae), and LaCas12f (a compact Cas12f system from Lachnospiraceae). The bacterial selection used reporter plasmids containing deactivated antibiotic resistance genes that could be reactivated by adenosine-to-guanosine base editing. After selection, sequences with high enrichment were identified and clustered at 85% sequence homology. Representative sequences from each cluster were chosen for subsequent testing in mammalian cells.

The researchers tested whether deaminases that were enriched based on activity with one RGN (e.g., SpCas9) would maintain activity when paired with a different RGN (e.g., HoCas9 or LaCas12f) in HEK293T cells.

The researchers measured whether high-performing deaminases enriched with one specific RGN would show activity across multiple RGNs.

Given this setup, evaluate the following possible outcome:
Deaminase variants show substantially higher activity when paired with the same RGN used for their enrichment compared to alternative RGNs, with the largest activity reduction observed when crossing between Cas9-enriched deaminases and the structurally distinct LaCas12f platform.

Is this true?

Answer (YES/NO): NO